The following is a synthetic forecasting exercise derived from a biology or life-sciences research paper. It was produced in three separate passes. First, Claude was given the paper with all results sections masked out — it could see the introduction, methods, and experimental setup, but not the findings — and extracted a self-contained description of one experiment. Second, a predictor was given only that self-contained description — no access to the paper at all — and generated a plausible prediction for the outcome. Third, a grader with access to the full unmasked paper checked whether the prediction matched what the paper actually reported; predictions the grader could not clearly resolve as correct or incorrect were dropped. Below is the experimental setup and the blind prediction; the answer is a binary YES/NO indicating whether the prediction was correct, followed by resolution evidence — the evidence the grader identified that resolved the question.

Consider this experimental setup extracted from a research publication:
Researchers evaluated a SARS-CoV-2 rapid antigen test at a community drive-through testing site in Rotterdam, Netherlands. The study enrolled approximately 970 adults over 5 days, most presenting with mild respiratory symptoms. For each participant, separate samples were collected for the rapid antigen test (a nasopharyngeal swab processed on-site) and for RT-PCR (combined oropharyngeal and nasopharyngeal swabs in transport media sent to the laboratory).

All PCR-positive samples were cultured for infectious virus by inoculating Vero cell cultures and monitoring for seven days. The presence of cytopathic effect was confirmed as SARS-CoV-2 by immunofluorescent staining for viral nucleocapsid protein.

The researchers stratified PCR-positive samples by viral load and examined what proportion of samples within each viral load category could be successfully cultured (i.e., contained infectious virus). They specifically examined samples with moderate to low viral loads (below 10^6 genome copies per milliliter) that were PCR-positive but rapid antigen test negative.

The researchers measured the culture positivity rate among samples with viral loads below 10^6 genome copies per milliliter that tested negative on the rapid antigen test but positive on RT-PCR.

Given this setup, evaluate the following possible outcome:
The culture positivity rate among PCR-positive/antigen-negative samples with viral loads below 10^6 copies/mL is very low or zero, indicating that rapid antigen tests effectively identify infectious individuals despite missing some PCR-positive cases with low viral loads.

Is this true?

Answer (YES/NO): YES